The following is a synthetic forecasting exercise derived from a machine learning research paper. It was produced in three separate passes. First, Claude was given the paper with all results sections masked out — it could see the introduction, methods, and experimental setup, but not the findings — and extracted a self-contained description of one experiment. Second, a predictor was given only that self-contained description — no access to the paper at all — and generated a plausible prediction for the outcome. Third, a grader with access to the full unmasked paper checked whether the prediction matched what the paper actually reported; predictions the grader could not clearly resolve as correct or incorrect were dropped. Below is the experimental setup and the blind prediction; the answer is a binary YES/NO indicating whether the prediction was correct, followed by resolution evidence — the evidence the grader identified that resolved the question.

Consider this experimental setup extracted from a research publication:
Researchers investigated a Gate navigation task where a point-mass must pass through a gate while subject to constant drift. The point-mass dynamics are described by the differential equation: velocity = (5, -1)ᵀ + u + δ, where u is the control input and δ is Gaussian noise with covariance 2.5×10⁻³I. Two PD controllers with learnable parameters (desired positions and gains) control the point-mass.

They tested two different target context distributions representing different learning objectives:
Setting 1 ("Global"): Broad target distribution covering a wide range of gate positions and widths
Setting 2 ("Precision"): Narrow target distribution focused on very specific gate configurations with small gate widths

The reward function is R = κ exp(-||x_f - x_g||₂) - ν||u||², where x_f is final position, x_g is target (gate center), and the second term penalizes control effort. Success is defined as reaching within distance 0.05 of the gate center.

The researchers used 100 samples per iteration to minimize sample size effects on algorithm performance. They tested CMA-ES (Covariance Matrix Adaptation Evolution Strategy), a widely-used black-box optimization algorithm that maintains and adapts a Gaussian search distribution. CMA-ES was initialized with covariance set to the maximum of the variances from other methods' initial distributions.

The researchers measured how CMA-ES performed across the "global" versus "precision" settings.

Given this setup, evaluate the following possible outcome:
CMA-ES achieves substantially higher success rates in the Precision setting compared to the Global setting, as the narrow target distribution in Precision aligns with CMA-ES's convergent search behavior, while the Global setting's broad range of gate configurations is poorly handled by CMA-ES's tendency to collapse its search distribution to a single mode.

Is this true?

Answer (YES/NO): NO